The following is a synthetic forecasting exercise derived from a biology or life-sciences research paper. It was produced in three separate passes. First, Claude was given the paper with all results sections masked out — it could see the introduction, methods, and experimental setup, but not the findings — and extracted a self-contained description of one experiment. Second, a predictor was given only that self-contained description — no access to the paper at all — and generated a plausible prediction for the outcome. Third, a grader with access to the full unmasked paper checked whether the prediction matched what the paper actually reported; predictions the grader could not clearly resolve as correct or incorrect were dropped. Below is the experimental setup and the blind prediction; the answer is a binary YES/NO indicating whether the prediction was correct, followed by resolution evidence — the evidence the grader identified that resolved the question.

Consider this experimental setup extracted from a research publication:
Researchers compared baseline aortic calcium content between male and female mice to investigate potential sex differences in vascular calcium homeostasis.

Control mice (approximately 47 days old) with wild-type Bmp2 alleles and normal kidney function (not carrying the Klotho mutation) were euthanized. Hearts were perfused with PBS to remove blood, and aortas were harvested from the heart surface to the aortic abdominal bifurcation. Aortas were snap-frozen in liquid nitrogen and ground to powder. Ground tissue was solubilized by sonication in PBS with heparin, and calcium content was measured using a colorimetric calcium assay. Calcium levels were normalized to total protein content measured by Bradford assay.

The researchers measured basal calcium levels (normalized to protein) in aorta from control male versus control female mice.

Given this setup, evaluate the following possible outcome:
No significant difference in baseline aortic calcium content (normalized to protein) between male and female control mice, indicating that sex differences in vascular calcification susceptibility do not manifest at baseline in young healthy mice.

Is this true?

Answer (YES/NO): NO